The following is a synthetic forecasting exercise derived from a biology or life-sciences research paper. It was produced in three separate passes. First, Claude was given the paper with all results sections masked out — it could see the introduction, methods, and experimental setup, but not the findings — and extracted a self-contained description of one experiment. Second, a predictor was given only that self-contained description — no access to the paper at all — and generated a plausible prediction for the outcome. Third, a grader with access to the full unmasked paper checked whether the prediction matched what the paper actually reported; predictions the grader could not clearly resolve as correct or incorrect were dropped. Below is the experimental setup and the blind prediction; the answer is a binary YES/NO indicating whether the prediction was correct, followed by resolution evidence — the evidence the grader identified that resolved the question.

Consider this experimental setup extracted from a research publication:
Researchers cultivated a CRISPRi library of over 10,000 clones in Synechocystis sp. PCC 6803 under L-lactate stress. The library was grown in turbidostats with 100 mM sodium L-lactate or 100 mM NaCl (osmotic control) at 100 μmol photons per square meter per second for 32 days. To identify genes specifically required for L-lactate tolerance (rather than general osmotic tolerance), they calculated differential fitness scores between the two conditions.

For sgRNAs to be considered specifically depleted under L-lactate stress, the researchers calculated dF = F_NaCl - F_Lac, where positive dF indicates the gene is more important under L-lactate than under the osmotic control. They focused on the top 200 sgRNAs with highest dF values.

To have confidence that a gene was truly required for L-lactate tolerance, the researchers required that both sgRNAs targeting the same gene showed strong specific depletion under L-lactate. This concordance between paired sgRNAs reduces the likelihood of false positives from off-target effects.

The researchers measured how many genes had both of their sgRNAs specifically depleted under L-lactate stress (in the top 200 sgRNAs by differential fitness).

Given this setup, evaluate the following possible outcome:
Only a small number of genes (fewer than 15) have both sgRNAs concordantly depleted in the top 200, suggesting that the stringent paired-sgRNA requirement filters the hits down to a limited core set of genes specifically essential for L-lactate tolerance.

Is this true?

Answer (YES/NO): YES